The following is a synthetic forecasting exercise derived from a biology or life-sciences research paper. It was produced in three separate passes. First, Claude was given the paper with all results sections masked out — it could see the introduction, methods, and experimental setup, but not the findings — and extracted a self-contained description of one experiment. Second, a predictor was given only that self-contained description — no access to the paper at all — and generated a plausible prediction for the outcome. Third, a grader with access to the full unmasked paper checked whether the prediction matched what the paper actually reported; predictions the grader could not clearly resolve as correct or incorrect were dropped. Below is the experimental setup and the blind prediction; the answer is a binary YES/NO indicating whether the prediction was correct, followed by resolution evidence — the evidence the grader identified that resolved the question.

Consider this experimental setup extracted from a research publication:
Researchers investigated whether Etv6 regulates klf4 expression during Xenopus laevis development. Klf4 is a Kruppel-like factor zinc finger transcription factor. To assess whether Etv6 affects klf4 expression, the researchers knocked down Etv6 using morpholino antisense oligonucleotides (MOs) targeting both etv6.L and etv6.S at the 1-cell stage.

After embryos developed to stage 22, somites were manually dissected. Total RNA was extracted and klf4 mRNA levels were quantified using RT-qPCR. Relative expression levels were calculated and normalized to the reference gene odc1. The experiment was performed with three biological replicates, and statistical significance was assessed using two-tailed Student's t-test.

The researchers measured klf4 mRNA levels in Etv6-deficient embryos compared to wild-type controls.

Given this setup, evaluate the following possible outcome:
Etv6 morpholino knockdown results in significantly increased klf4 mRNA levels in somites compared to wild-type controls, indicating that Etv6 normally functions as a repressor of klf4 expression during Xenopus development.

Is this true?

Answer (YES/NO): NO